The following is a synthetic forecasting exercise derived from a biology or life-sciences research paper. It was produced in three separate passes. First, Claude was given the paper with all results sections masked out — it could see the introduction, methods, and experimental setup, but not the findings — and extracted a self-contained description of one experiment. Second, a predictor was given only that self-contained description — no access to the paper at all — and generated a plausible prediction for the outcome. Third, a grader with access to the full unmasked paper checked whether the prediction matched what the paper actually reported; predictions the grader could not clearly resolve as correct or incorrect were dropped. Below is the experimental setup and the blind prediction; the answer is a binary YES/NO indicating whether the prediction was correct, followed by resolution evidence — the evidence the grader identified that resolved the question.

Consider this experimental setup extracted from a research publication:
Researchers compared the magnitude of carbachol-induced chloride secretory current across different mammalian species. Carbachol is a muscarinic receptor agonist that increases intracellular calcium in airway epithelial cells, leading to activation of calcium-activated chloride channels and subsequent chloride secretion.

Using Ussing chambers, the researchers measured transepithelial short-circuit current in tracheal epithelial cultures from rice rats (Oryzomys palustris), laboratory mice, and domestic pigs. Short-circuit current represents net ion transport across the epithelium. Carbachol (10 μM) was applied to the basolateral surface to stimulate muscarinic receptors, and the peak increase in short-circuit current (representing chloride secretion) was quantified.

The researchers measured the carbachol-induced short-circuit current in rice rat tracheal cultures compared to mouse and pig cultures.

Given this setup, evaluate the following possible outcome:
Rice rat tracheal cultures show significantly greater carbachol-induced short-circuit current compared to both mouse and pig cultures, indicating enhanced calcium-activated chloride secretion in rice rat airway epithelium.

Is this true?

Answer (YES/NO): YES